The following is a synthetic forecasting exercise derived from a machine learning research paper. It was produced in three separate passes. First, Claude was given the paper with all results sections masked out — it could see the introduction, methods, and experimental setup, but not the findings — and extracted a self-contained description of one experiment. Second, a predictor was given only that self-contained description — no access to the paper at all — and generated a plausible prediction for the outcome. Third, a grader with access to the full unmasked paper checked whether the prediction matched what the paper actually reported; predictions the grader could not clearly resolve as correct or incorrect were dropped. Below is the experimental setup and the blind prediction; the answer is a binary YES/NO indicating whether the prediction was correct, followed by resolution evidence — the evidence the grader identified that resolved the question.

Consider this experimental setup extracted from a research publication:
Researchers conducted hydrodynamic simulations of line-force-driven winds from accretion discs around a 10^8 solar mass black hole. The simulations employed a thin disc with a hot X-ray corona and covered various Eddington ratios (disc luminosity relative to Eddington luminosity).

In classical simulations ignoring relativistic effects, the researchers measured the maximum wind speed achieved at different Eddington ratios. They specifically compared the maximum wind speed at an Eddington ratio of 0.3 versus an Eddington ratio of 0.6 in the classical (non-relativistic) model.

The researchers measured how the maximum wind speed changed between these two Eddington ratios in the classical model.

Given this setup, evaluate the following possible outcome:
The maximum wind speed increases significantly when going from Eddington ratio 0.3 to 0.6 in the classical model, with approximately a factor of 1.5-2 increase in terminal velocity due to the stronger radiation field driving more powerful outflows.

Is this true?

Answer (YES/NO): NO